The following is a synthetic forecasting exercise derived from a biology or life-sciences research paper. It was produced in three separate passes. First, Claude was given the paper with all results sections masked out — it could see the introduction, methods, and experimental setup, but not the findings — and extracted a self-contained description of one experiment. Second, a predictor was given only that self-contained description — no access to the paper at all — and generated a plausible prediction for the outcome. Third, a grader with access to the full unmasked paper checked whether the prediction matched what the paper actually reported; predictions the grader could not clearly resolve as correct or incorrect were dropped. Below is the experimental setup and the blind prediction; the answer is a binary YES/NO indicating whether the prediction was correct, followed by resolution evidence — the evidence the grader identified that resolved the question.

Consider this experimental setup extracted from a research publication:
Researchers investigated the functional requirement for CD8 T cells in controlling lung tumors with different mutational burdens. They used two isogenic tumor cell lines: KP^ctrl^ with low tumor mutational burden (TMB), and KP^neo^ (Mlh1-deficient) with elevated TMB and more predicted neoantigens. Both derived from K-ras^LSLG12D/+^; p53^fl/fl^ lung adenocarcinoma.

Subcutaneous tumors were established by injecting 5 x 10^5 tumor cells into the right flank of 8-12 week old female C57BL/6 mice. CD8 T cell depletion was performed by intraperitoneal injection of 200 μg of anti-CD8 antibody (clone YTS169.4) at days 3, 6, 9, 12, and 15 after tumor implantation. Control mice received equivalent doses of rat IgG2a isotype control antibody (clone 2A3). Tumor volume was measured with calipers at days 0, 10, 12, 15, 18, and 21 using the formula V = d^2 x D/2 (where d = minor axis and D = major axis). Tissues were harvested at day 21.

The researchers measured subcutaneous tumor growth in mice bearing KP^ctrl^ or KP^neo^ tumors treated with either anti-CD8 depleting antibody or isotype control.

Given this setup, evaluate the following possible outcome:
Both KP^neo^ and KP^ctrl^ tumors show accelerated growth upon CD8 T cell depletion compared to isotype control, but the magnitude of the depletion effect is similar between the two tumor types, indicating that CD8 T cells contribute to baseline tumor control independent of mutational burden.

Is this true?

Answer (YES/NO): NO